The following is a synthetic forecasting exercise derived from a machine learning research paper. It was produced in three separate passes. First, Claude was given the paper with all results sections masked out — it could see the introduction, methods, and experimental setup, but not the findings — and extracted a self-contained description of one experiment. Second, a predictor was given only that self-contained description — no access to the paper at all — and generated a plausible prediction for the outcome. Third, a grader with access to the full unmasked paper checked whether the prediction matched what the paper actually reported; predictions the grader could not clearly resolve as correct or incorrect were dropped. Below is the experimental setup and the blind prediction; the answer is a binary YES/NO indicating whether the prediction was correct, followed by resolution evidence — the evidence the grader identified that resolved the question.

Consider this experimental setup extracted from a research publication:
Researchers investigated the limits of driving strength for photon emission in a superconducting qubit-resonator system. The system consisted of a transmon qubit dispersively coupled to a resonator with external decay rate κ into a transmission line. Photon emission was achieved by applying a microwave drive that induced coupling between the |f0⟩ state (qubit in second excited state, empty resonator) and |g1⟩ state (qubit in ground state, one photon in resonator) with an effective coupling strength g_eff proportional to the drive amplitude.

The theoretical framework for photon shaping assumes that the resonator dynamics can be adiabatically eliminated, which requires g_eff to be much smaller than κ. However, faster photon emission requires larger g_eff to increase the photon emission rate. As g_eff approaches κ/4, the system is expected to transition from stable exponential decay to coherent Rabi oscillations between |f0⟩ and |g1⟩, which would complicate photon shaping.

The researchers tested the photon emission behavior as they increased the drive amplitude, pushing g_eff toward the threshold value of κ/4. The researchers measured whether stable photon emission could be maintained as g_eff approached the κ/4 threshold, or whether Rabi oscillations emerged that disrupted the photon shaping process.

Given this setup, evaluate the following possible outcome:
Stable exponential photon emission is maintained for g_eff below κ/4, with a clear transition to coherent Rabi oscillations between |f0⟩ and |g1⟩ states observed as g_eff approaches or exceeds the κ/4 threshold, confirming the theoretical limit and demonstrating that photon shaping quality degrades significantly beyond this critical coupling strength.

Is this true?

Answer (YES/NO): NO